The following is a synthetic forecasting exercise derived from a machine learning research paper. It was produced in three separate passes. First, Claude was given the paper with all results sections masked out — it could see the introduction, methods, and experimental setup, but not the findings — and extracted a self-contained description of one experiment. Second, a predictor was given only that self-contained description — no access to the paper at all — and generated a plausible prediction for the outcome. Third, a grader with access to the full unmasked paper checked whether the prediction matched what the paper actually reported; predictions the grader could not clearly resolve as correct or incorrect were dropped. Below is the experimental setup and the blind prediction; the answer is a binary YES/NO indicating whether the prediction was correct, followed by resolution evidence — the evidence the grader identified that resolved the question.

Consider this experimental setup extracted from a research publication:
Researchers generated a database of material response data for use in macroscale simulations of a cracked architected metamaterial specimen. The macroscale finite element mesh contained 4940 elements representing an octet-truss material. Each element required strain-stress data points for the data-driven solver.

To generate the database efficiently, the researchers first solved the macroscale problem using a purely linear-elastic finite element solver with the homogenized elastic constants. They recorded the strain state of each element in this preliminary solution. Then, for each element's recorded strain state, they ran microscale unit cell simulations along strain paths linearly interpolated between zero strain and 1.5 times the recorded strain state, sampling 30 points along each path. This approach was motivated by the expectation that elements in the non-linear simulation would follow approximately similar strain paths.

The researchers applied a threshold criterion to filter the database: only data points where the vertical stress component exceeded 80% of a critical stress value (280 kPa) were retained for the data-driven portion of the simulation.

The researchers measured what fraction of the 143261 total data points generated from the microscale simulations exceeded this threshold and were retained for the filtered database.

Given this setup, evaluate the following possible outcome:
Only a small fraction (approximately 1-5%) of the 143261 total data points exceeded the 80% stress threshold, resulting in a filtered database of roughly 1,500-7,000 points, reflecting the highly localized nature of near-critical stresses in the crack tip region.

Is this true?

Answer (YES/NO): NO